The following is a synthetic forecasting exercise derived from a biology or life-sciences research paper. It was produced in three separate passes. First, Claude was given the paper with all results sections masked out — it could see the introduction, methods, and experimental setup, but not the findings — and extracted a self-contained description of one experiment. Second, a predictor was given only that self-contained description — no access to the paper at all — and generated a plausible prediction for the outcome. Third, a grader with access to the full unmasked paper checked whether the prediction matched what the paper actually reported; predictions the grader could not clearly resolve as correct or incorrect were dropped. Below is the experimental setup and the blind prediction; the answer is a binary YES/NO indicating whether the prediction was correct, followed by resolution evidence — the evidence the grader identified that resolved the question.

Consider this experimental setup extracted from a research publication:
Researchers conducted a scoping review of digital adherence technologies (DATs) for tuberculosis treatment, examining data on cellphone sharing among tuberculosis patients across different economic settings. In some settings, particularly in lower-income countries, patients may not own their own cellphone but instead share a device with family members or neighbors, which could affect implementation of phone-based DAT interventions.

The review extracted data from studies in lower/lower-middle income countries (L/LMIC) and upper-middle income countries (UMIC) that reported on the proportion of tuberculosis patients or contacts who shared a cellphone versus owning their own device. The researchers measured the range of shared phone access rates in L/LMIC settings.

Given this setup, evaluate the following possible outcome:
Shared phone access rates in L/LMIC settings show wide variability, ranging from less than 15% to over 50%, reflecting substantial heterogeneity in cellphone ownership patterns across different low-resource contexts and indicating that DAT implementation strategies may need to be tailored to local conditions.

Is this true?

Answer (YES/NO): NO